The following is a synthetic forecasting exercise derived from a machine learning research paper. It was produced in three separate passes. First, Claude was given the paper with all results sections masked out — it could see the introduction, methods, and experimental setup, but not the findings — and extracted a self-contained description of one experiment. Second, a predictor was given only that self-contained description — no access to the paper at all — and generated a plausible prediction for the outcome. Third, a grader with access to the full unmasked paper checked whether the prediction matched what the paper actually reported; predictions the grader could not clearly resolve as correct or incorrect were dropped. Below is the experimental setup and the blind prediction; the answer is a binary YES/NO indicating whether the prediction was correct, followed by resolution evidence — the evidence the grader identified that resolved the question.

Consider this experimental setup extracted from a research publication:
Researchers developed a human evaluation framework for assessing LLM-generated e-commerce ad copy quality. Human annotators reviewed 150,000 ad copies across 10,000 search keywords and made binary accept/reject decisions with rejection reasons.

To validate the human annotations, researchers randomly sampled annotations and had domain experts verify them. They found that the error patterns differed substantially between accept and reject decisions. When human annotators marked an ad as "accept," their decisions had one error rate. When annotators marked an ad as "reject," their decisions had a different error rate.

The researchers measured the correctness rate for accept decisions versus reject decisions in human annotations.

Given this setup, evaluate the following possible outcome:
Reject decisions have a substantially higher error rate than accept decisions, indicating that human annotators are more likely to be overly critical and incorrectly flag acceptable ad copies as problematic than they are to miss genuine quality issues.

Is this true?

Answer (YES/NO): YES